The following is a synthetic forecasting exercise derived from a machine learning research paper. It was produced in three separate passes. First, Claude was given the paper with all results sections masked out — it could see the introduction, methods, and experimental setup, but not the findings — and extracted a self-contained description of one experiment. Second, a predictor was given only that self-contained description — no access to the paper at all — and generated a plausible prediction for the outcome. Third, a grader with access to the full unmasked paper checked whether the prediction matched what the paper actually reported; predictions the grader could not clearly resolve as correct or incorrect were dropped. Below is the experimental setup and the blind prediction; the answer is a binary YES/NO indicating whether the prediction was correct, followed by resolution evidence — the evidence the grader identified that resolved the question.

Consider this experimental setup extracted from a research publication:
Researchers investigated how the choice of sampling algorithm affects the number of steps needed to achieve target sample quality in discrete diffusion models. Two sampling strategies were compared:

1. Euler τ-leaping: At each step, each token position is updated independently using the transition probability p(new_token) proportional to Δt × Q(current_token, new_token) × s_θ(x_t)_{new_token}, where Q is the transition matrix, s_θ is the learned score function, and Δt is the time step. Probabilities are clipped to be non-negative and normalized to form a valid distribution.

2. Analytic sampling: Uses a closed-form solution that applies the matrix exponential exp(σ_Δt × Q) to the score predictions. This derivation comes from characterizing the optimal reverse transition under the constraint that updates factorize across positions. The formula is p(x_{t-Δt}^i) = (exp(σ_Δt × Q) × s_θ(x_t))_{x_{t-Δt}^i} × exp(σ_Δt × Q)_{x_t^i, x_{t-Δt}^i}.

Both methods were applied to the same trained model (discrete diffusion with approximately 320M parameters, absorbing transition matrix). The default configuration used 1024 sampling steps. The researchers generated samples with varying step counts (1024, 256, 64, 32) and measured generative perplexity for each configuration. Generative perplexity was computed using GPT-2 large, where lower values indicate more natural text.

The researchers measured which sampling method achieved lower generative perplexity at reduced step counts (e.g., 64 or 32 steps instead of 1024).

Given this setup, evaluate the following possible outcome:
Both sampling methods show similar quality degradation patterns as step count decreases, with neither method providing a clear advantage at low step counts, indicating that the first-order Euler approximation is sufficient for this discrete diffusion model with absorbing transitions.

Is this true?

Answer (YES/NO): NO